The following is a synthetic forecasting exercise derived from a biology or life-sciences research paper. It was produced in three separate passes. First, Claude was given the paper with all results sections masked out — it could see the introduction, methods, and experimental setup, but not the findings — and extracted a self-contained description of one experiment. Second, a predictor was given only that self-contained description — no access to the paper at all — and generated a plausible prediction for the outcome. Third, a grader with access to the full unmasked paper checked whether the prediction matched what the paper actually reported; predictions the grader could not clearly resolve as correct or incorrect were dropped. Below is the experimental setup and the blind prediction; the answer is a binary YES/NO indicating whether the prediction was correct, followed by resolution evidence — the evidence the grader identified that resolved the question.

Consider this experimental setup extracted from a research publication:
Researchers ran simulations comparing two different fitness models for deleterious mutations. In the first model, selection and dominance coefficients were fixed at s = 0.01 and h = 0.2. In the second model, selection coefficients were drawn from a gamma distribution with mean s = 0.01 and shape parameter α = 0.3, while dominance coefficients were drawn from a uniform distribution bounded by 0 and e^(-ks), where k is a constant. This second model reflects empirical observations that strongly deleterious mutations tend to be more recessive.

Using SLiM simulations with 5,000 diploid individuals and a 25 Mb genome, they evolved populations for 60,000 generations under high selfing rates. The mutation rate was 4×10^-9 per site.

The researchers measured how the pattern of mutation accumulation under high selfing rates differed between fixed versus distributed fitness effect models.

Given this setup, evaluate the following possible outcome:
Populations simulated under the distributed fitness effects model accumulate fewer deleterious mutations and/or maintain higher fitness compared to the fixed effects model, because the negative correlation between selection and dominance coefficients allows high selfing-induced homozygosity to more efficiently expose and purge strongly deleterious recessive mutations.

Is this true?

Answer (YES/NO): YES